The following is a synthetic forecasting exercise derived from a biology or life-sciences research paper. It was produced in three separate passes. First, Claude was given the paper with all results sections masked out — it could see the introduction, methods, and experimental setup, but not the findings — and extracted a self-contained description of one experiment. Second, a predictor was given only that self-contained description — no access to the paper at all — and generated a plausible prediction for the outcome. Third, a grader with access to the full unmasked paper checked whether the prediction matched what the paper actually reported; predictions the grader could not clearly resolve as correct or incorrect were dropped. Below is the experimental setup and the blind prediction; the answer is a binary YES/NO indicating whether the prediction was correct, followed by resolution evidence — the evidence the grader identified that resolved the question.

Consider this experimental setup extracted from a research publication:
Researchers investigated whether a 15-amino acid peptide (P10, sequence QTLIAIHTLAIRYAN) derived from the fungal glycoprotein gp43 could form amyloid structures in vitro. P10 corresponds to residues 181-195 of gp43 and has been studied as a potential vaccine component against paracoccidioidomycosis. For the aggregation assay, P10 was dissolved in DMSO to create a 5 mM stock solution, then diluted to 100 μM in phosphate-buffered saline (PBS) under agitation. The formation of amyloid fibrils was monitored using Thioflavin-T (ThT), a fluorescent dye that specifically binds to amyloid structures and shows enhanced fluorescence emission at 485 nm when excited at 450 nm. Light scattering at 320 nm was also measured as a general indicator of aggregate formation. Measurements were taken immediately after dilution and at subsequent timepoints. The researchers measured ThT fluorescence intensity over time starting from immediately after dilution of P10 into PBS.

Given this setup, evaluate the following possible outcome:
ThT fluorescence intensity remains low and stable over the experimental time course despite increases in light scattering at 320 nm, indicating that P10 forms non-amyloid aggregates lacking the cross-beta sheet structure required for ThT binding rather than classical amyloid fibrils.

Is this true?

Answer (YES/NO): NO